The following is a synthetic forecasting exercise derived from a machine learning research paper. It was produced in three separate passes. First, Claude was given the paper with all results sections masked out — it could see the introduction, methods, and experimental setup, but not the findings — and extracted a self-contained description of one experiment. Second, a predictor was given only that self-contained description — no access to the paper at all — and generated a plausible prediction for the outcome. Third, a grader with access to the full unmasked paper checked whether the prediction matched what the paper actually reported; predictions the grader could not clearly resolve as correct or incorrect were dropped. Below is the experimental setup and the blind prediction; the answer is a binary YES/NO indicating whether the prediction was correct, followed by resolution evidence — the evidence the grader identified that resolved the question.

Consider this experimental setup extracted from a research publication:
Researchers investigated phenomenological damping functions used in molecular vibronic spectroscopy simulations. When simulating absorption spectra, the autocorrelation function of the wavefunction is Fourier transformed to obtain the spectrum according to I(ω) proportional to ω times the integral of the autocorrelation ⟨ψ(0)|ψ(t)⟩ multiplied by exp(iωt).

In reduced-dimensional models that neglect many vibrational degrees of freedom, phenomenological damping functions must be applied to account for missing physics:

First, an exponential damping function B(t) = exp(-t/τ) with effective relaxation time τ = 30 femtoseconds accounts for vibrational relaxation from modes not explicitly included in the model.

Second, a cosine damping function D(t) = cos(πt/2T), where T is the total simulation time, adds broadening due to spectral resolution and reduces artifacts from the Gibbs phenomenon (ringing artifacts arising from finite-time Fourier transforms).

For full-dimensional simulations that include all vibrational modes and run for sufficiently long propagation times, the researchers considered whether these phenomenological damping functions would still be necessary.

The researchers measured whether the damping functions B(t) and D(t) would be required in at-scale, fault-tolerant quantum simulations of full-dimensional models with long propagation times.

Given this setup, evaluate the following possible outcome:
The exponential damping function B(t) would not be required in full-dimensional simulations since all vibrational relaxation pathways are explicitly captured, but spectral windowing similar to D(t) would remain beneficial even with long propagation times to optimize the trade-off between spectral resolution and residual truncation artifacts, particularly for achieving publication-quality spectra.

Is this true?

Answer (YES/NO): NO